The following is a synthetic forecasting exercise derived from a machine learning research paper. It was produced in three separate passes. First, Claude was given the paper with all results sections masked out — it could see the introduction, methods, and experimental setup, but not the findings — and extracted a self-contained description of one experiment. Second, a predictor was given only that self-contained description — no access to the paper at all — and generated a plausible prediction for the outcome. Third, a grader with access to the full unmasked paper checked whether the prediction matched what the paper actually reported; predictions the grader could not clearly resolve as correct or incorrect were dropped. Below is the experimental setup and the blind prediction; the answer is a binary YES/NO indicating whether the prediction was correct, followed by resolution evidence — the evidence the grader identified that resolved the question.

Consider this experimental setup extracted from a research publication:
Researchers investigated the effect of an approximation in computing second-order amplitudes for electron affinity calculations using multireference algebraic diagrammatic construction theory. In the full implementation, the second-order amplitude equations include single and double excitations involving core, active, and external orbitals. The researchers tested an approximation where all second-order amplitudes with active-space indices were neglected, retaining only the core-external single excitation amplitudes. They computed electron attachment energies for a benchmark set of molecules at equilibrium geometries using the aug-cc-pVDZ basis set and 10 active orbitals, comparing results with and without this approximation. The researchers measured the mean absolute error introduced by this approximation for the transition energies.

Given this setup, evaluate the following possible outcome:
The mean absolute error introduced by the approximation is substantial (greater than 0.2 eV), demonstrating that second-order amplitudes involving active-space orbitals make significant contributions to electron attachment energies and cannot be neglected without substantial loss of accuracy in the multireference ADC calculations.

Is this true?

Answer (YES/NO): NO